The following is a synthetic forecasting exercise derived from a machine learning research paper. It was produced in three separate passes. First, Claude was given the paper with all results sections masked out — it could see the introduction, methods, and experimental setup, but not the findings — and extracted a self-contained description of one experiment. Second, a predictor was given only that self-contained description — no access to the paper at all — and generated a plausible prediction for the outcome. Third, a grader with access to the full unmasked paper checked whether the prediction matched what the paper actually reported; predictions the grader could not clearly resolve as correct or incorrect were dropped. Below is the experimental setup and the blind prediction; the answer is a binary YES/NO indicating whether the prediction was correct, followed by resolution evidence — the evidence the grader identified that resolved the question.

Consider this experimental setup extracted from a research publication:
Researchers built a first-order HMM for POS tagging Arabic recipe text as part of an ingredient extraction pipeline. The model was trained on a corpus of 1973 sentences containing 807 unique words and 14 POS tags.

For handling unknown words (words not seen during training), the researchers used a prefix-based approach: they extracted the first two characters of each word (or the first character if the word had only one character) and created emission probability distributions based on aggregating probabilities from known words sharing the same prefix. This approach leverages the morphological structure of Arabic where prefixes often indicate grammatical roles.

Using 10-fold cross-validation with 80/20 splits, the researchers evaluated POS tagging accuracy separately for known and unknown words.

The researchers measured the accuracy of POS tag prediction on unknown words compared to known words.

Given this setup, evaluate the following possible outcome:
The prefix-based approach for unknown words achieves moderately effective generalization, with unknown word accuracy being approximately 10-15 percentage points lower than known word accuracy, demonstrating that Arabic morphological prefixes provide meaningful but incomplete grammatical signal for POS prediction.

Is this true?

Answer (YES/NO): NO